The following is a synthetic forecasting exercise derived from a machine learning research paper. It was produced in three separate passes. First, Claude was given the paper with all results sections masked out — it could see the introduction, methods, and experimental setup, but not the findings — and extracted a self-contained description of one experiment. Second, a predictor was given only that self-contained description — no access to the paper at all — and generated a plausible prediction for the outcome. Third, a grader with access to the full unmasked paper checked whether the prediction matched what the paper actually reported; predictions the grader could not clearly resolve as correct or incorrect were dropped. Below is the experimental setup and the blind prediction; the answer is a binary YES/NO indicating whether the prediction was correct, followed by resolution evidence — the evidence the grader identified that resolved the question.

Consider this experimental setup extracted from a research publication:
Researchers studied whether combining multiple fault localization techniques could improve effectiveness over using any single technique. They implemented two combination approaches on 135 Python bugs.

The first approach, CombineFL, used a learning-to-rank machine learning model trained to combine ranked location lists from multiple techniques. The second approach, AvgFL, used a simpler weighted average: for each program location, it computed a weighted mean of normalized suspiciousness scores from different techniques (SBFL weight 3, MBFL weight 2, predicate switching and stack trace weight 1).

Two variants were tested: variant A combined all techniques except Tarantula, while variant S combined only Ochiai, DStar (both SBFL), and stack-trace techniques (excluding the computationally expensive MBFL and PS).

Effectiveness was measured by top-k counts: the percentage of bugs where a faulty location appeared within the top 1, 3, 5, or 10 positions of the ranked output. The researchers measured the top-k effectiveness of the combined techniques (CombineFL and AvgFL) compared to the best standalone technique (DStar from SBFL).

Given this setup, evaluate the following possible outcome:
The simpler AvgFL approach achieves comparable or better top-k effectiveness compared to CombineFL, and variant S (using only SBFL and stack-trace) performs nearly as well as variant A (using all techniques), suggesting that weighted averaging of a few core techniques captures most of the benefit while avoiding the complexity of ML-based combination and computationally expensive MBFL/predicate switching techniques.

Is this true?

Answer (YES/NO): NO